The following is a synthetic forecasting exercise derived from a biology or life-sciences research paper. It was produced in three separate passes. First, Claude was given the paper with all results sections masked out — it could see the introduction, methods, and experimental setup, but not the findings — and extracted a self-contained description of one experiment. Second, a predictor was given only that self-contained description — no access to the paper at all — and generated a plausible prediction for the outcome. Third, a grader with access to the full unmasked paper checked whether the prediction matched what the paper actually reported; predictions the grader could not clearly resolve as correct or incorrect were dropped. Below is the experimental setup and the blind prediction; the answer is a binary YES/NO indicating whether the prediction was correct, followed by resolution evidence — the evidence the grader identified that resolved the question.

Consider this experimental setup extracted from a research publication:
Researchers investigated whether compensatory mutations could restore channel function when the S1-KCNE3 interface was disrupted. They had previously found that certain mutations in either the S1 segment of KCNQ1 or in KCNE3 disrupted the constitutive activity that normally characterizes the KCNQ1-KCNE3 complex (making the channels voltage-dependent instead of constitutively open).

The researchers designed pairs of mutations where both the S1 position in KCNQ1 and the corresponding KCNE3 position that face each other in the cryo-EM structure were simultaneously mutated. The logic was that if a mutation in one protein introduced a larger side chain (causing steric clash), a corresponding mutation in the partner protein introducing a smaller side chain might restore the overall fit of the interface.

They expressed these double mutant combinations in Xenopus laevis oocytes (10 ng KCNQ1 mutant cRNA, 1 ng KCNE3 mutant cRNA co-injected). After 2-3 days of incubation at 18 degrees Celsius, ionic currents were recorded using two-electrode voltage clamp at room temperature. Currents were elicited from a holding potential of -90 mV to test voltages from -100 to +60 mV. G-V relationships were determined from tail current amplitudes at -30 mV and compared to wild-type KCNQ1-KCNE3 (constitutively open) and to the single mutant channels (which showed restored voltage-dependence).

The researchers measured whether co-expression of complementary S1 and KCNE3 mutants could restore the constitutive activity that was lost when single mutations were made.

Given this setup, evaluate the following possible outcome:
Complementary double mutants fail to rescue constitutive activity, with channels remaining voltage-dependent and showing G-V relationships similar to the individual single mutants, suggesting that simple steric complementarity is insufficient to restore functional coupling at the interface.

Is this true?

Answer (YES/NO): NO